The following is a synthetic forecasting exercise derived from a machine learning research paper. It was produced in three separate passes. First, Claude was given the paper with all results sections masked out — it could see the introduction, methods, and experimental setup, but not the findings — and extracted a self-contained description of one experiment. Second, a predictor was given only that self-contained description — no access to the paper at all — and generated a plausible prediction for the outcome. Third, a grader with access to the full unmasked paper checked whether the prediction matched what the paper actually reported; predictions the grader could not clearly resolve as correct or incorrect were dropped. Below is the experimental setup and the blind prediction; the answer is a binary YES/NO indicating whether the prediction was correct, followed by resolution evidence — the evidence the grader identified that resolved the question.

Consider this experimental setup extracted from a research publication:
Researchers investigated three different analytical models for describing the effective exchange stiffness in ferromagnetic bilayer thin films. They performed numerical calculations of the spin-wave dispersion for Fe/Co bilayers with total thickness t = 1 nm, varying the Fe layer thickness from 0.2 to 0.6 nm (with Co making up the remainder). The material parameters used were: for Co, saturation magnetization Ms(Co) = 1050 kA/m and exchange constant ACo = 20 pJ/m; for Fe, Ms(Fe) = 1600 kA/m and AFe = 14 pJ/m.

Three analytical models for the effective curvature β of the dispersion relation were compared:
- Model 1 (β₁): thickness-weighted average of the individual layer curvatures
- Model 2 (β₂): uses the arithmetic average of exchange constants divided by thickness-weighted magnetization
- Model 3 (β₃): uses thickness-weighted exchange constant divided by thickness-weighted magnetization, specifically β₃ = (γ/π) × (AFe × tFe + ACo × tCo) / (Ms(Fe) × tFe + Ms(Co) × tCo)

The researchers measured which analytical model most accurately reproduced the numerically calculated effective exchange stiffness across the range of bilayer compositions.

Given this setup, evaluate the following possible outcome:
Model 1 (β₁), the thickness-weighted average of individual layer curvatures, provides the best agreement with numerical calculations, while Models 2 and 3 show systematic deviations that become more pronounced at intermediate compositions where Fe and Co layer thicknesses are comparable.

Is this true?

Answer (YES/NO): NO